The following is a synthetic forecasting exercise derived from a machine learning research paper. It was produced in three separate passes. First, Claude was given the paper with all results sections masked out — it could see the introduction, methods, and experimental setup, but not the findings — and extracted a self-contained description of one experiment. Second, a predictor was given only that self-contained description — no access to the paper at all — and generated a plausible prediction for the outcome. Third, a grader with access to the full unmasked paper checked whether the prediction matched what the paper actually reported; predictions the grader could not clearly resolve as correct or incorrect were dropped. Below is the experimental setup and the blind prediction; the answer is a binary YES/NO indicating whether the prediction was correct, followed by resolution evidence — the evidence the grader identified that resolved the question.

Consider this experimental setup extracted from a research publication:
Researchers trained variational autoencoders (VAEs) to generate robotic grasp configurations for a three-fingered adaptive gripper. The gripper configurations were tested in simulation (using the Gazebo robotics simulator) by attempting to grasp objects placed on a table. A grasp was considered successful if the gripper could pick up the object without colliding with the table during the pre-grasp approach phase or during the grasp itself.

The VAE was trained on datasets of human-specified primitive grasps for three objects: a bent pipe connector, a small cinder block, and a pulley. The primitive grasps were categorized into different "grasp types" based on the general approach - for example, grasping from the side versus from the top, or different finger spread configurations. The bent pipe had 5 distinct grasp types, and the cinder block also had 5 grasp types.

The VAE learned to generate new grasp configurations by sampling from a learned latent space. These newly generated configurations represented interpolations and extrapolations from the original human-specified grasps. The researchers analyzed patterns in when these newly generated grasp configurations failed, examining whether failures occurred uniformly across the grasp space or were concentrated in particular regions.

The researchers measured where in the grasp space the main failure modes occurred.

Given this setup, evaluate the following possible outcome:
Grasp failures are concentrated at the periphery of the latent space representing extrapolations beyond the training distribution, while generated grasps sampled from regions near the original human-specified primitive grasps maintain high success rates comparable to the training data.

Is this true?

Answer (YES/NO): NO